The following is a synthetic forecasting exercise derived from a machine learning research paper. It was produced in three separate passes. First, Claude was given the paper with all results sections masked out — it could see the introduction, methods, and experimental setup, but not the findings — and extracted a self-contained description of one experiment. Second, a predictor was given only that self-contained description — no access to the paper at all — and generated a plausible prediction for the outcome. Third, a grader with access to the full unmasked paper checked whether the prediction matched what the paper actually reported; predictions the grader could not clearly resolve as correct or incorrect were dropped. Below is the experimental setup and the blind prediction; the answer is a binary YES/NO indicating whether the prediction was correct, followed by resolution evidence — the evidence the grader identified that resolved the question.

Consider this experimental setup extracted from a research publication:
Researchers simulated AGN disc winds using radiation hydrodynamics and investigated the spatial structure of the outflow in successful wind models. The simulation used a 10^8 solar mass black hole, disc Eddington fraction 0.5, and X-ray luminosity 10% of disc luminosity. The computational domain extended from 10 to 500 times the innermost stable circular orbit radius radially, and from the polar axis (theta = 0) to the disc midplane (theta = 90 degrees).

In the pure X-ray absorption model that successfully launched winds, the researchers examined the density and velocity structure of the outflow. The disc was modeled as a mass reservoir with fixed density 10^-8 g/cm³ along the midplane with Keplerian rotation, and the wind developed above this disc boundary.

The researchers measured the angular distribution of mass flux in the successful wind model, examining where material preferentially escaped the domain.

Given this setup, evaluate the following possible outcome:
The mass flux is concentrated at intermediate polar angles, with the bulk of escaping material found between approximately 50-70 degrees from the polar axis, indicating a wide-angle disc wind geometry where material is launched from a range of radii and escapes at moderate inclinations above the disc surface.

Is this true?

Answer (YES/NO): NO